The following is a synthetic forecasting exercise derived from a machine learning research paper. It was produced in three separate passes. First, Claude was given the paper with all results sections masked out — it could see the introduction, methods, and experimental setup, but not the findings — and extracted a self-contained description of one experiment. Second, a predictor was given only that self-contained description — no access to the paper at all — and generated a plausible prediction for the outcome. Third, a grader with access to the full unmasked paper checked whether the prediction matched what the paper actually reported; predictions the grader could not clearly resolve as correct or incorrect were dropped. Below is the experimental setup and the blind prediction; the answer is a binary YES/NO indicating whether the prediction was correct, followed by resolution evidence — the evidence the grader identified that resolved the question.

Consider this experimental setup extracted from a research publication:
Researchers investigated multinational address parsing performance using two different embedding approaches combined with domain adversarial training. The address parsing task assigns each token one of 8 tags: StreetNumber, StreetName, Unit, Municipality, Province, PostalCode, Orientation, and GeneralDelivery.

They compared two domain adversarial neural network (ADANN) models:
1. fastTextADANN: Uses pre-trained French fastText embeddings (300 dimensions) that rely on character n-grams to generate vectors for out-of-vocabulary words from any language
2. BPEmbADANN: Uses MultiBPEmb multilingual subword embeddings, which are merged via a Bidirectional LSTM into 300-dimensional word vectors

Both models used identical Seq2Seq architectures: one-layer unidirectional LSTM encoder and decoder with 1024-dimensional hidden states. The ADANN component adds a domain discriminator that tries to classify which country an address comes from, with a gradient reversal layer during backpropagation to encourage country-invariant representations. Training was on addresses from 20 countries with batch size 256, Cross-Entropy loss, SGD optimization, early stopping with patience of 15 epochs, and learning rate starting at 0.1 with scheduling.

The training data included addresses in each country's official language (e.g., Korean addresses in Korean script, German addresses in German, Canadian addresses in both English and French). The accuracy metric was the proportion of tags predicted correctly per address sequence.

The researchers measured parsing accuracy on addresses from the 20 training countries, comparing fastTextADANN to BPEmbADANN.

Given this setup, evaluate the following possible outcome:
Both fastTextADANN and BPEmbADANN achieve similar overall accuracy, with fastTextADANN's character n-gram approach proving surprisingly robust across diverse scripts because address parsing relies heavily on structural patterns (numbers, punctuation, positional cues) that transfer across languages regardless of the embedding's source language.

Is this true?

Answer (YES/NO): YES